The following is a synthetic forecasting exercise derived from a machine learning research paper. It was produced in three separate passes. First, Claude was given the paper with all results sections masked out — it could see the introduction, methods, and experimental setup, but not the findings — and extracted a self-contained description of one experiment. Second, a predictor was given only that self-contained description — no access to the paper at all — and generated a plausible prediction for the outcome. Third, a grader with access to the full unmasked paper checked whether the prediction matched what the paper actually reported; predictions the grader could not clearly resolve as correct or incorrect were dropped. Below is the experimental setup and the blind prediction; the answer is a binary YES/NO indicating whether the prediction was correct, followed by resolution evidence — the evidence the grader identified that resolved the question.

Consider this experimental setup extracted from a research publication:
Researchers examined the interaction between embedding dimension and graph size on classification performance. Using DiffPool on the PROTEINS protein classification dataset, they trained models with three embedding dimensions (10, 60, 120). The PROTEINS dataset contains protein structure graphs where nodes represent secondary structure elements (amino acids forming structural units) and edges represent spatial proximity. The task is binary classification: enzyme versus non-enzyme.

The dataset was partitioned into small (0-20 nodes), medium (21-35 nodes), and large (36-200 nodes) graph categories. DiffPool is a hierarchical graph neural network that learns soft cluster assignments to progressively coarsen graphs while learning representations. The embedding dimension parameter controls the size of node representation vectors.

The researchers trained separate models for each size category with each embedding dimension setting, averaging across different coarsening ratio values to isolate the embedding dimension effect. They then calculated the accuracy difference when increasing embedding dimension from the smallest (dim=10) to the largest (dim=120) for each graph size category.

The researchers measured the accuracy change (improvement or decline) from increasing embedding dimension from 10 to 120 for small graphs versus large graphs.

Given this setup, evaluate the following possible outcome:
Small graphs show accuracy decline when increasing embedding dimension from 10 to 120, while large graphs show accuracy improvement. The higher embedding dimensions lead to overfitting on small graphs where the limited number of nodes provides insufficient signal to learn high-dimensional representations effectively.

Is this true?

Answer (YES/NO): YES